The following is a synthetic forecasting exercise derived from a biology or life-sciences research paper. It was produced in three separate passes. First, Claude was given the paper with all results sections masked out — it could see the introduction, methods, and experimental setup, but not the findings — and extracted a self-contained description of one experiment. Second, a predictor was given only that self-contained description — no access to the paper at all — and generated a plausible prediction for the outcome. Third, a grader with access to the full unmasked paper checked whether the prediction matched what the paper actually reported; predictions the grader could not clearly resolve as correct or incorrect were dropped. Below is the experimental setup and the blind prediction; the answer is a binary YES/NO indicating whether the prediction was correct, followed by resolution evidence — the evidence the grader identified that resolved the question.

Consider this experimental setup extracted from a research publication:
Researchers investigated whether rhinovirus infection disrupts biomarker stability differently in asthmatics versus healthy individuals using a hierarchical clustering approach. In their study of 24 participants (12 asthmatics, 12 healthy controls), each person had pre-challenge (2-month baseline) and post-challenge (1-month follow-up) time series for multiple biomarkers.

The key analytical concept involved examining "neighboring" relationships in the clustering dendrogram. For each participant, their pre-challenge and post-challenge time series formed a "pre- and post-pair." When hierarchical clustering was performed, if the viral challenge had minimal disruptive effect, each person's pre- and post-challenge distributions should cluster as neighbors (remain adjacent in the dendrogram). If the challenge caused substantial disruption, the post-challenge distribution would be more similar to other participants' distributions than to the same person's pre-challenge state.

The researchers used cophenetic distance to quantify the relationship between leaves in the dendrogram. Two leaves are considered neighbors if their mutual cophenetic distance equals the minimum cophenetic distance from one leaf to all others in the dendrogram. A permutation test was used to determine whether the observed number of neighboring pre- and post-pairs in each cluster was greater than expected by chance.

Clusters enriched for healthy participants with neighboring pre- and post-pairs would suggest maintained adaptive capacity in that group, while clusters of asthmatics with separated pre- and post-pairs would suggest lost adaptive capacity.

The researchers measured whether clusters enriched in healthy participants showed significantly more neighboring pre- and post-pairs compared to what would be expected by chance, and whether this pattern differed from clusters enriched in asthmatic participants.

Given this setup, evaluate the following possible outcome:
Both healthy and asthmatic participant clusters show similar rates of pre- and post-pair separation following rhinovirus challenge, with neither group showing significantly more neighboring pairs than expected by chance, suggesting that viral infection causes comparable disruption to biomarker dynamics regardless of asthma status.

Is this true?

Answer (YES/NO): NO